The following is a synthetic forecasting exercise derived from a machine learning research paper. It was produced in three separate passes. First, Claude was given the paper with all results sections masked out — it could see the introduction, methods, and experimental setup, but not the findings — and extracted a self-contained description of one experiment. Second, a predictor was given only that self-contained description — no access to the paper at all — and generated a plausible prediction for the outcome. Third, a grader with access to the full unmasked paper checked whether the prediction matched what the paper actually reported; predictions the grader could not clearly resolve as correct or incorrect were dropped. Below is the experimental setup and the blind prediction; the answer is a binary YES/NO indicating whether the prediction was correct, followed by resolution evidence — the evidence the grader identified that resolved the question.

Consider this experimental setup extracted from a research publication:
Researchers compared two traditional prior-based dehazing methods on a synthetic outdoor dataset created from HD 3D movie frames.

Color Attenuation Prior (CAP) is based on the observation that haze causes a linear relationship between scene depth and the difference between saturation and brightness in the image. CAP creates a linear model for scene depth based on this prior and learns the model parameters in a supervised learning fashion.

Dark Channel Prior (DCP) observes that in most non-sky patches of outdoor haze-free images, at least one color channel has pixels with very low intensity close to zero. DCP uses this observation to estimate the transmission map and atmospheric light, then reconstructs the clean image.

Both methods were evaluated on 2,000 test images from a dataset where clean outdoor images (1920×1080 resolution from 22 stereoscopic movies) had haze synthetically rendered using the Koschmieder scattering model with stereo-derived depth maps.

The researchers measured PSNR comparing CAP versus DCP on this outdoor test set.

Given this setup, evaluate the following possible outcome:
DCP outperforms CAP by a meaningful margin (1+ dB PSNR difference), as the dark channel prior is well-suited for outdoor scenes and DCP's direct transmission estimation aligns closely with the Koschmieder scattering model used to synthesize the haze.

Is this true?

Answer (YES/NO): YES